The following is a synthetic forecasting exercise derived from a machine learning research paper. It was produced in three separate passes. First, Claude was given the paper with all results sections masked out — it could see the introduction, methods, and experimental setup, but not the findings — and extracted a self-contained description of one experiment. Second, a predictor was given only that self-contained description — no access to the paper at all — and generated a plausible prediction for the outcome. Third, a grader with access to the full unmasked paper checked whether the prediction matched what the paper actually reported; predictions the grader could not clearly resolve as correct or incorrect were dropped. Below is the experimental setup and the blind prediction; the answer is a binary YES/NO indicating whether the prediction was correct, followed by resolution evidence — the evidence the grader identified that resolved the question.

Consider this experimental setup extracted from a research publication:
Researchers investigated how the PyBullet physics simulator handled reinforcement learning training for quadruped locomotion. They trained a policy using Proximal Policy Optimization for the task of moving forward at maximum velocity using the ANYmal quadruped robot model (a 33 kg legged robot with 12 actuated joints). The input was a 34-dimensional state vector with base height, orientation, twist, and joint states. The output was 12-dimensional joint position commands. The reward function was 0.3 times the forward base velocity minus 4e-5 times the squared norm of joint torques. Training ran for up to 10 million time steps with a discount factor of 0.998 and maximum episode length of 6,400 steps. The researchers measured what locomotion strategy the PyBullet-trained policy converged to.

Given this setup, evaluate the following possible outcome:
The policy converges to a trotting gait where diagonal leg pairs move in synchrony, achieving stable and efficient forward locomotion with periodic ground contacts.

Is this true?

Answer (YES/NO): NO